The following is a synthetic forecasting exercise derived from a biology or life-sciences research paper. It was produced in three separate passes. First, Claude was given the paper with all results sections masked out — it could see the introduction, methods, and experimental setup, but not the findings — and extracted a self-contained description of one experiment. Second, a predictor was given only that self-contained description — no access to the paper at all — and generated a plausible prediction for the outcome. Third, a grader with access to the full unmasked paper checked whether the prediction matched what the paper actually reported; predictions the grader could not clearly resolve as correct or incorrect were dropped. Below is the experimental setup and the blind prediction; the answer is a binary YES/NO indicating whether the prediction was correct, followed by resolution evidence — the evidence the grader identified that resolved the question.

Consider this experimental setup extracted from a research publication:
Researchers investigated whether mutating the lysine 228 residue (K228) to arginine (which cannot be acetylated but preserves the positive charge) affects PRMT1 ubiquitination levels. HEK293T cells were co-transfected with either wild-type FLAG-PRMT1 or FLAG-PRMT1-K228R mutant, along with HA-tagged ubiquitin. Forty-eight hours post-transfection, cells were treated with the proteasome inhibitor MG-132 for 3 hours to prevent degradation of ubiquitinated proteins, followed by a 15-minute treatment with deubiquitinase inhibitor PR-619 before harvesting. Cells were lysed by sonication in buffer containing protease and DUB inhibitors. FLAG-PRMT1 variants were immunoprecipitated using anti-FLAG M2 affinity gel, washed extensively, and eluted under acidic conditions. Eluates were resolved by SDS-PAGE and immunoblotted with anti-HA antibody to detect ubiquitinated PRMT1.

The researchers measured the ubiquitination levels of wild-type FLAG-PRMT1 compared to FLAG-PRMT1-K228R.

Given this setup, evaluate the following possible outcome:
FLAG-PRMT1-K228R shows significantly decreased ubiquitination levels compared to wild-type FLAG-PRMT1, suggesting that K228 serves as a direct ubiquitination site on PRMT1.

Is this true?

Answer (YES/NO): NO